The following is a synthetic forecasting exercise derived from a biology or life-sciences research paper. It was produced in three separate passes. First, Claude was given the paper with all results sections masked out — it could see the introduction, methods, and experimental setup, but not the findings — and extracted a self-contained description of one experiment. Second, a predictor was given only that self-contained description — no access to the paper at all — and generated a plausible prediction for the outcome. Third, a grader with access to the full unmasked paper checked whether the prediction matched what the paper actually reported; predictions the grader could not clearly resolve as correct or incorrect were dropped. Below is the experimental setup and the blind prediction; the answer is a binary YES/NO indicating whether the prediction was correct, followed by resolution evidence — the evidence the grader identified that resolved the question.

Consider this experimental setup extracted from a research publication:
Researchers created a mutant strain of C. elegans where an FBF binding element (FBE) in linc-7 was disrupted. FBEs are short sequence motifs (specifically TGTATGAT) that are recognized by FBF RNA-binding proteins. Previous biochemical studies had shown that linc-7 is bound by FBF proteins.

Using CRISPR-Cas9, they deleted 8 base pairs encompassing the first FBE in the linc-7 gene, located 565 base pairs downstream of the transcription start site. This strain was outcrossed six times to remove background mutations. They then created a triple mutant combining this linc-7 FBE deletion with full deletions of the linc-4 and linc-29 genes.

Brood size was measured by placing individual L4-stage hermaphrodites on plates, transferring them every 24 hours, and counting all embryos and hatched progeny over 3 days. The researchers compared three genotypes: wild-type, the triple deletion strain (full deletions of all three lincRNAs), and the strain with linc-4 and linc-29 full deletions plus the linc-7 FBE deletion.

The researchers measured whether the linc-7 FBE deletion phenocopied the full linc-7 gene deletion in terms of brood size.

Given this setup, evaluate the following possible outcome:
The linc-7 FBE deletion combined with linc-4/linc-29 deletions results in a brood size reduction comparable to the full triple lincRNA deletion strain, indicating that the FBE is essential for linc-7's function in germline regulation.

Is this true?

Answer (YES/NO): YES